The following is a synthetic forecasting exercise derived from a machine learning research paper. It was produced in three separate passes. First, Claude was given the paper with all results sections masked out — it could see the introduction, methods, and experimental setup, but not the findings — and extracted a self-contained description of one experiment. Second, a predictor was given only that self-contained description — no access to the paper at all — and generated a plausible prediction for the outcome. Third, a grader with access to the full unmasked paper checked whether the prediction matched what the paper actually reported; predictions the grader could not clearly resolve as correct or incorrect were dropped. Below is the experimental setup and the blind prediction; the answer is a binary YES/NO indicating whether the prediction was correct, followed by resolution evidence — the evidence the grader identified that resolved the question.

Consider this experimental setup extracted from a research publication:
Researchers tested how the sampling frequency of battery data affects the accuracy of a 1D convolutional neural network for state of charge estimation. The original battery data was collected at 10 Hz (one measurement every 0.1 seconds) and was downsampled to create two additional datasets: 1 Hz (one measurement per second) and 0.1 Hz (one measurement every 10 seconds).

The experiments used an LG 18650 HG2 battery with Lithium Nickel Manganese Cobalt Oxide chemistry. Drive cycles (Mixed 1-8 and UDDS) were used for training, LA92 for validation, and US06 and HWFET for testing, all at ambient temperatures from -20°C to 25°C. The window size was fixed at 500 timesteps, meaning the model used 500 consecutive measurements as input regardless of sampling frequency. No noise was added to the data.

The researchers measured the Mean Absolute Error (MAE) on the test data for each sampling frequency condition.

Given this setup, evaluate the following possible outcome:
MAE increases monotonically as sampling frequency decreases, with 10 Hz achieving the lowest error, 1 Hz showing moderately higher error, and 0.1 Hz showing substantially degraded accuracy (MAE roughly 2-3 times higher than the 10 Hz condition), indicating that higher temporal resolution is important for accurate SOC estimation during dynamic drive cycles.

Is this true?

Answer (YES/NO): NO